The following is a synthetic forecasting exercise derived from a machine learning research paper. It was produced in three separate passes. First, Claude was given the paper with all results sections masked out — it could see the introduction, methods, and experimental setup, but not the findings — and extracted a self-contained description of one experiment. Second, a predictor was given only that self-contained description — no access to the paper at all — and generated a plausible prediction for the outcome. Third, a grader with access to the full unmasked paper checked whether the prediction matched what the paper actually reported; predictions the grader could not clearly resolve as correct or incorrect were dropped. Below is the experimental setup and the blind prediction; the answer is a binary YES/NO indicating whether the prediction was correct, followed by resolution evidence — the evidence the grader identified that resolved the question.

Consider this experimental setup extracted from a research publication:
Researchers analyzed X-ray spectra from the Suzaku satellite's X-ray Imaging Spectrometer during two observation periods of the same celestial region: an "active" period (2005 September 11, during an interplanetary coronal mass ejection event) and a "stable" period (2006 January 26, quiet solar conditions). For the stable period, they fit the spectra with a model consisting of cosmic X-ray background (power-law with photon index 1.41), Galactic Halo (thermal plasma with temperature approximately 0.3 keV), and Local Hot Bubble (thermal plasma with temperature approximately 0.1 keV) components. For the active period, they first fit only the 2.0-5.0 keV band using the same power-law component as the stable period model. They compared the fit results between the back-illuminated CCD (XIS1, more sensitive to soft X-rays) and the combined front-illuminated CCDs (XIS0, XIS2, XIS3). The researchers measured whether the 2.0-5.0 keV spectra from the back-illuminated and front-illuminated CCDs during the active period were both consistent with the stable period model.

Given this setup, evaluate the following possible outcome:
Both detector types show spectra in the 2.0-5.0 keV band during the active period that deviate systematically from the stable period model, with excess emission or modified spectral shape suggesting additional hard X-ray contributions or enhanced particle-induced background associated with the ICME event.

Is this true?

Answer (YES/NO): NO